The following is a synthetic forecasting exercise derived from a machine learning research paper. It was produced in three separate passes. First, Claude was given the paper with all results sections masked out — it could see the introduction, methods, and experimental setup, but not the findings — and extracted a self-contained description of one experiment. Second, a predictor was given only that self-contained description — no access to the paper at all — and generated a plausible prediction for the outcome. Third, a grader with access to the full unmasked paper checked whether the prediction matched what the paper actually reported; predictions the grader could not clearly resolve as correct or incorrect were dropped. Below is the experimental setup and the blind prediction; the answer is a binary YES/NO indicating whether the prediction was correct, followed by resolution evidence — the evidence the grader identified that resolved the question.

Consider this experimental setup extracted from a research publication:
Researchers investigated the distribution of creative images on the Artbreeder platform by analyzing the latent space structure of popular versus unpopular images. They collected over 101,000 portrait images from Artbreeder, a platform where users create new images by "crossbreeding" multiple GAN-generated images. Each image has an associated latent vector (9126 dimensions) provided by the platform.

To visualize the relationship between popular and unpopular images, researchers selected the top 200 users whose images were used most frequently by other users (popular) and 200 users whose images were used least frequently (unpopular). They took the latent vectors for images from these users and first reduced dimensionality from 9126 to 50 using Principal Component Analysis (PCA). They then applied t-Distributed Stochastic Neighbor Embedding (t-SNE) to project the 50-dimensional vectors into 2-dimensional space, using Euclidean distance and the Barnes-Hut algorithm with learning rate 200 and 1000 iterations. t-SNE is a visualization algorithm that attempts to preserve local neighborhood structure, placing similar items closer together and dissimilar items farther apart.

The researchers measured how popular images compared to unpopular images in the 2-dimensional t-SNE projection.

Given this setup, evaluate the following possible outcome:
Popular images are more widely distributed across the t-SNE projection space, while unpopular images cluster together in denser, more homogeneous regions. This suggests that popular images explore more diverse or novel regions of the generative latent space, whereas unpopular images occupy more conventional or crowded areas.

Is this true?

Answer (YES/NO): NO